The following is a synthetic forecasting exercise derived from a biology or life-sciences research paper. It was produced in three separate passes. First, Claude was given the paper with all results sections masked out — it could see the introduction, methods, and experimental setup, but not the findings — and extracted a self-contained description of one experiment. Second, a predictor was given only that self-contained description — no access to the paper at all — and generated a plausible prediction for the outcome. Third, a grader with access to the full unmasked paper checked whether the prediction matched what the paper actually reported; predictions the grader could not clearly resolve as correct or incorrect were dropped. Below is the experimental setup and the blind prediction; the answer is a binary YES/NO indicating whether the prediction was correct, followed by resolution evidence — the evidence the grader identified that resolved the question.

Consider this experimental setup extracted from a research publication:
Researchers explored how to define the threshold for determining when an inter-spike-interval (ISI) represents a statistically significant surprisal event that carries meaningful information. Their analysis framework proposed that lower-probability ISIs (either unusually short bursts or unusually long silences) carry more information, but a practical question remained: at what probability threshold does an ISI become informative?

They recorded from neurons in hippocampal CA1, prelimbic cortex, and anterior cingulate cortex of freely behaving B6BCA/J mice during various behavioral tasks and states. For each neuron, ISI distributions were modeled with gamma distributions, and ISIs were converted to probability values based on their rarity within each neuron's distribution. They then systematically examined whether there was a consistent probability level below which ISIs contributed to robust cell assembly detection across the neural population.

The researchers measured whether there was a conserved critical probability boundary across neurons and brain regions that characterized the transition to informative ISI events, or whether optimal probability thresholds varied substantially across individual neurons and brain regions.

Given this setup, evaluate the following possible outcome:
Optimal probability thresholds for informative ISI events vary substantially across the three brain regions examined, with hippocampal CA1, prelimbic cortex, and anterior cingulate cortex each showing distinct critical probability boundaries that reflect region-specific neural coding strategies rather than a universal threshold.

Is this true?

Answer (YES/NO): NO